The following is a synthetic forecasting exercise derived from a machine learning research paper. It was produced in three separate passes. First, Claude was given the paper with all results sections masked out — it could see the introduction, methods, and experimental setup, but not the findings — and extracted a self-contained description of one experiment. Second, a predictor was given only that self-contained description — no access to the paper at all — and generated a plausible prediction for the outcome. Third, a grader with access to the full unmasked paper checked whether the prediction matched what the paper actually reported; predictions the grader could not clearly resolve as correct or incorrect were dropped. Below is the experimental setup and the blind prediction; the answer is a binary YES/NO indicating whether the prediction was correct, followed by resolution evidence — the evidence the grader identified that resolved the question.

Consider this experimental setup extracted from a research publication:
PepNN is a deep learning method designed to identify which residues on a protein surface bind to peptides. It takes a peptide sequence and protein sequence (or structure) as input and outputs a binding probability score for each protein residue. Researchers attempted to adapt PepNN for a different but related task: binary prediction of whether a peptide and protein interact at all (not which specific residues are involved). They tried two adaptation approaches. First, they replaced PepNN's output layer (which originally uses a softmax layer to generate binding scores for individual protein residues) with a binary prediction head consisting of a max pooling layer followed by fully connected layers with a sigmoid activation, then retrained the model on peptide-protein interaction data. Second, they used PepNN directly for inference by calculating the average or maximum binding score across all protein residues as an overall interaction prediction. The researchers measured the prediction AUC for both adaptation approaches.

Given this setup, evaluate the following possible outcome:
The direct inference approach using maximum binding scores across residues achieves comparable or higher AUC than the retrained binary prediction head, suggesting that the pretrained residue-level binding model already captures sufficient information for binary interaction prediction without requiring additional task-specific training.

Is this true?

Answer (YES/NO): NO